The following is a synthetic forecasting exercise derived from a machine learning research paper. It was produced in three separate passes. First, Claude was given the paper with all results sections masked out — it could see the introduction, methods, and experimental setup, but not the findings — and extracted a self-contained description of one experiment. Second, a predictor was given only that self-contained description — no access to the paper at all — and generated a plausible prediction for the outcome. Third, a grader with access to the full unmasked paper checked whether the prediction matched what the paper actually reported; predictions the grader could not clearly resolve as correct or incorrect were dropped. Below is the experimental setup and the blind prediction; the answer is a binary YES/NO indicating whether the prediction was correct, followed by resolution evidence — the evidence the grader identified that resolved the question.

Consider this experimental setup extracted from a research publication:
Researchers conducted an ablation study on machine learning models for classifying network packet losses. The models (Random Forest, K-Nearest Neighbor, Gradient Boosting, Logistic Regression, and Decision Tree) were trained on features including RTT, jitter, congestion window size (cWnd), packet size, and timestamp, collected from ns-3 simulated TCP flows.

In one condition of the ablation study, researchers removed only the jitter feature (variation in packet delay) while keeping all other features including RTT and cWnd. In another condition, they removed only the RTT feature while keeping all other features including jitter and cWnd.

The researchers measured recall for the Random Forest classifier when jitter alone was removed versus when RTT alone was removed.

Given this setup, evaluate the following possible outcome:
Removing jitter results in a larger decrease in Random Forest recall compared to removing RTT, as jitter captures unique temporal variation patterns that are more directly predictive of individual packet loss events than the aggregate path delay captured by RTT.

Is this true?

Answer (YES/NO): NO